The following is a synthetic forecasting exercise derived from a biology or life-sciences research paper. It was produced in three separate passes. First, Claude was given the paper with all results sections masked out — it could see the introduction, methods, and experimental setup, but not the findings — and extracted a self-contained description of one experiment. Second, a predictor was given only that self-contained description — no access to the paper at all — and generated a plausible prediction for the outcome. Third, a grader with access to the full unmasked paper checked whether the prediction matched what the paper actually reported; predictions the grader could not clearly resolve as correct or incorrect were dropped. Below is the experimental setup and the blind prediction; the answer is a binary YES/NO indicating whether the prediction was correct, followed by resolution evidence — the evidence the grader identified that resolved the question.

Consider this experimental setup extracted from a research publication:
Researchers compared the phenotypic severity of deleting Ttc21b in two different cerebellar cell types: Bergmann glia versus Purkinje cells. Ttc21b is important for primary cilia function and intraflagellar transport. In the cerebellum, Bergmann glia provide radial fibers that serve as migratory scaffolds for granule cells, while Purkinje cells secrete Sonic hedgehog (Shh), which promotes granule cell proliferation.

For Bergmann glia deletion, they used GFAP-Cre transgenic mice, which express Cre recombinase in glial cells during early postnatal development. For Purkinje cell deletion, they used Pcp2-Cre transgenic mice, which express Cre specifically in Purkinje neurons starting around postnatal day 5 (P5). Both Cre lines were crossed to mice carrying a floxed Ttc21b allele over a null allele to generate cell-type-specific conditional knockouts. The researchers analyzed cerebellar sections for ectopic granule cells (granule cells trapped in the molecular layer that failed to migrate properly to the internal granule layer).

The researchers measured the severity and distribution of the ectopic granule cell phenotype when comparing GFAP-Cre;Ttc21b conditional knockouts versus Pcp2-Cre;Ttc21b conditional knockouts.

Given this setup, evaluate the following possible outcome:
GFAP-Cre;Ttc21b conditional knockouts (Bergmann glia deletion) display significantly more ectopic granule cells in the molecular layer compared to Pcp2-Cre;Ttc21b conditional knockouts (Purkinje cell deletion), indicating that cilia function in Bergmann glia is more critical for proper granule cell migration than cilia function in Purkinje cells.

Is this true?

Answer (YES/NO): YES